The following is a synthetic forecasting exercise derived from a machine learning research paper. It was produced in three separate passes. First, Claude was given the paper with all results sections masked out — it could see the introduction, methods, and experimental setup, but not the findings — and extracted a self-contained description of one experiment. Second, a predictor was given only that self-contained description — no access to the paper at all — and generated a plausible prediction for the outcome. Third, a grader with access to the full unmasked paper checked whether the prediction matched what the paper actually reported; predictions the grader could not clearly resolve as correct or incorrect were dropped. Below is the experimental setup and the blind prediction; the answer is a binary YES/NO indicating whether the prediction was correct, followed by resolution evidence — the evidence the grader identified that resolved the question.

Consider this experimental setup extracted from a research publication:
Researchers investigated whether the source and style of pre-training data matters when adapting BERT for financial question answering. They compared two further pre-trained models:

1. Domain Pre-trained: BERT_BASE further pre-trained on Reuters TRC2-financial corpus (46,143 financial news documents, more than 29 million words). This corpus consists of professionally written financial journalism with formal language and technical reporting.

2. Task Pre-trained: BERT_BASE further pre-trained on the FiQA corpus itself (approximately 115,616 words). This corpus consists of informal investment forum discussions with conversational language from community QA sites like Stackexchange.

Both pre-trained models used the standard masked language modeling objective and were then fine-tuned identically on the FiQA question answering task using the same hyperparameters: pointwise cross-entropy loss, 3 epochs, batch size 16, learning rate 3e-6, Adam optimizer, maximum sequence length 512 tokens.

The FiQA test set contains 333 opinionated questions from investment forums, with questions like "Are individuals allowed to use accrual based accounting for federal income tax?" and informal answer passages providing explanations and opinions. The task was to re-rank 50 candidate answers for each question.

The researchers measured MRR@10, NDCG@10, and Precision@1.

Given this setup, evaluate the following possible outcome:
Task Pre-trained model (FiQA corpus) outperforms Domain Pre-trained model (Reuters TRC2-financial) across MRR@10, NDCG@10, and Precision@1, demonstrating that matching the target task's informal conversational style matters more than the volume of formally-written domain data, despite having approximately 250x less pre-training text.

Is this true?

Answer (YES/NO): NO